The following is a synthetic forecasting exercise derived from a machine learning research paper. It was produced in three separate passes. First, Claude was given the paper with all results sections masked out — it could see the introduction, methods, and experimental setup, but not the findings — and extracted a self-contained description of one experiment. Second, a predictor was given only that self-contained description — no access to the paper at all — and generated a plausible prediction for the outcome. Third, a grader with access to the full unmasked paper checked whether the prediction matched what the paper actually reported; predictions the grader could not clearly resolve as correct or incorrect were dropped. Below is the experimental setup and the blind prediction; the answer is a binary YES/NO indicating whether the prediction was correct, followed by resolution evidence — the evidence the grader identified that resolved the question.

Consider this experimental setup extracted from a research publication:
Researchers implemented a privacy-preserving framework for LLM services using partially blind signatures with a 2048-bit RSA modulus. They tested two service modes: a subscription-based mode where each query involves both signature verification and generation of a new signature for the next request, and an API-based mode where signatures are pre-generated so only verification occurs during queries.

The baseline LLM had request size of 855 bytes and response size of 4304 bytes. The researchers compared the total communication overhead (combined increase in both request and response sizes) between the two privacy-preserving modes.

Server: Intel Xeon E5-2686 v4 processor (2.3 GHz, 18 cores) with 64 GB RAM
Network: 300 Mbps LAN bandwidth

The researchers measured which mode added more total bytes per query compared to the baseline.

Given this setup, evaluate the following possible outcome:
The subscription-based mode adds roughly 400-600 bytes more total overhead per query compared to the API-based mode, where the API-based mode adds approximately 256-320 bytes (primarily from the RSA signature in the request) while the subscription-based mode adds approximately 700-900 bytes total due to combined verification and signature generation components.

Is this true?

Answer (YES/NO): NO